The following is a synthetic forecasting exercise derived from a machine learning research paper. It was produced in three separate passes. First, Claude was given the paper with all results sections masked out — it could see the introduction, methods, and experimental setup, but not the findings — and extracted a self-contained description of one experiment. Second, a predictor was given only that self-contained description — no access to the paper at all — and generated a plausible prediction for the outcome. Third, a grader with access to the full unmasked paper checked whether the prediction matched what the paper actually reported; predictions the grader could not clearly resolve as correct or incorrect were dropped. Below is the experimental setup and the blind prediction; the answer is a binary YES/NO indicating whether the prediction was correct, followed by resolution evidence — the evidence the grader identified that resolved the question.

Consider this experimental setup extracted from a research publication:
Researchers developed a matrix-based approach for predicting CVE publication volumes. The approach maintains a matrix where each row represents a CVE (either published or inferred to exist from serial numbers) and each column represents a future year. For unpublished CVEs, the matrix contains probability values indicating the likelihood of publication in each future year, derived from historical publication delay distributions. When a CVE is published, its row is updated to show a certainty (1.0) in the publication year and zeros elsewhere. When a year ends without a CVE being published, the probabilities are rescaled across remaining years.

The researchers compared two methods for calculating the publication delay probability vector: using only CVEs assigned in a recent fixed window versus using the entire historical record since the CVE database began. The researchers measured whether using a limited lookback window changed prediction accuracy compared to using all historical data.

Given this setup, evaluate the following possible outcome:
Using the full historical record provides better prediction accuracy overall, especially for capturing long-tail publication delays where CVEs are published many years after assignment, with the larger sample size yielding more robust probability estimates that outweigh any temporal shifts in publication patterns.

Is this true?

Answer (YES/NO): NO